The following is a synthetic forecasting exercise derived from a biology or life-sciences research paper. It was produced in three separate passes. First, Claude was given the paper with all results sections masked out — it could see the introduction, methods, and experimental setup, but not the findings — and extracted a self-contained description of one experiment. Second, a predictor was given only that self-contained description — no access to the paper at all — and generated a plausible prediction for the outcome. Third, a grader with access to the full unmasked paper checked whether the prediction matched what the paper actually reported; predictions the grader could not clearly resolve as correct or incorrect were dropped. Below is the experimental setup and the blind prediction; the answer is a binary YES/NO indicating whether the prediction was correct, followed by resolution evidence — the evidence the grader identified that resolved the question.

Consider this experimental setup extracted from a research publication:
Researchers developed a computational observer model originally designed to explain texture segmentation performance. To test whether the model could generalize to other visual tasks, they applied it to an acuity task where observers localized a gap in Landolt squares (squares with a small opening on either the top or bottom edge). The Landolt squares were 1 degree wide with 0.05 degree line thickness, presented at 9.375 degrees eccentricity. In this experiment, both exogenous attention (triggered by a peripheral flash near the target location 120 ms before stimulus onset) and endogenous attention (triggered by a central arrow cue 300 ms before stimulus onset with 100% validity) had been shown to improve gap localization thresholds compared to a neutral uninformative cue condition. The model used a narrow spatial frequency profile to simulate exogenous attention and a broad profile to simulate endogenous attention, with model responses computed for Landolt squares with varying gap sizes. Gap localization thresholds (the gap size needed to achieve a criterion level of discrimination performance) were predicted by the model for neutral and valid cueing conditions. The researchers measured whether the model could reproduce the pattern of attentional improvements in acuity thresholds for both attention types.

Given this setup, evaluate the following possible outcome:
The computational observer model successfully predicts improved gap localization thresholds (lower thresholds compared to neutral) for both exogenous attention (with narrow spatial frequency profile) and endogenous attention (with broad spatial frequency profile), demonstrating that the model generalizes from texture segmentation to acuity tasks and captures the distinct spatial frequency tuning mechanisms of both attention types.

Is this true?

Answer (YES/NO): YES